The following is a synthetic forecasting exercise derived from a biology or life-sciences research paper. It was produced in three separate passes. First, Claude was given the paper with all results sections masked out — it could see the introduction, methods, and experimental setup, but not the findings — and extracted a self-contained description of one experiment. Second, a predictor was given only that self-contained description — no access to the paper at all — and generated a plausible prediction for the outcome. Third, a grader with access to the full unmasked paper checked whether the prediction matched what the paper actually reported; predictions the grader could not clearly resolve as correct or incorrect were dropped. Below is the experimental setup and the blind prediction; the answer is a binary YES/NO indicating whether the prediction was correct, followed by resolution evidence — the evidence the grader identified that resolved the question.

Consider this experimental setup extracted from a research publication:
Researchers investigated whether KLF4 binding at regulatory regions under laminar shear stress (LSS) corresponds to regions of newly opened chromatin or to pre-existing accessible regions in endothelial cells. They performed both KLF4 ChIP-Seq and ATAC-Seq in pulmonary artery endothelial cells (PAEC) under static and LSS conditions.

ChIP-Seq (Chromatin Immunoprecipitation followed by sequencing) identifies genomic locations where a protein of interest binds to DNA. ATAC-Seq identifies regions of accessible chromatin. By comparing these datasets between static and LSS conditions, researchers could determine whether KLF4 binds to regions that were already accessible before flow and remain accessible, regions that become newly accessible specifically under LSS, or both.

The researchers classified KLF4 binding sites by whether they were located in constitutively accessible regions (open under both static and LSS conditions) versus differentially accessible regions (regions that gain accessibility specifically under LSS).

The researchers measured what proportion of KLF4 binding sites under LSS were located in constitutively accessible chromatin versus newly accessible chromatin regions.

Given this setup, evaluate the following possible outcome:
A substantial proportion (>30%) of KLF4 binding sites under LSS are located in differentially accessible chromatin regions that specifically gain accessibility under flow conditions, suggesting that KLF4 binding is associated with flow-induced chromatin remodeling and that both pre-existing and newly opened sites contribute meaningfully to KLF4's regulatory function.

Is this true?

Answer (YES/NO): YES